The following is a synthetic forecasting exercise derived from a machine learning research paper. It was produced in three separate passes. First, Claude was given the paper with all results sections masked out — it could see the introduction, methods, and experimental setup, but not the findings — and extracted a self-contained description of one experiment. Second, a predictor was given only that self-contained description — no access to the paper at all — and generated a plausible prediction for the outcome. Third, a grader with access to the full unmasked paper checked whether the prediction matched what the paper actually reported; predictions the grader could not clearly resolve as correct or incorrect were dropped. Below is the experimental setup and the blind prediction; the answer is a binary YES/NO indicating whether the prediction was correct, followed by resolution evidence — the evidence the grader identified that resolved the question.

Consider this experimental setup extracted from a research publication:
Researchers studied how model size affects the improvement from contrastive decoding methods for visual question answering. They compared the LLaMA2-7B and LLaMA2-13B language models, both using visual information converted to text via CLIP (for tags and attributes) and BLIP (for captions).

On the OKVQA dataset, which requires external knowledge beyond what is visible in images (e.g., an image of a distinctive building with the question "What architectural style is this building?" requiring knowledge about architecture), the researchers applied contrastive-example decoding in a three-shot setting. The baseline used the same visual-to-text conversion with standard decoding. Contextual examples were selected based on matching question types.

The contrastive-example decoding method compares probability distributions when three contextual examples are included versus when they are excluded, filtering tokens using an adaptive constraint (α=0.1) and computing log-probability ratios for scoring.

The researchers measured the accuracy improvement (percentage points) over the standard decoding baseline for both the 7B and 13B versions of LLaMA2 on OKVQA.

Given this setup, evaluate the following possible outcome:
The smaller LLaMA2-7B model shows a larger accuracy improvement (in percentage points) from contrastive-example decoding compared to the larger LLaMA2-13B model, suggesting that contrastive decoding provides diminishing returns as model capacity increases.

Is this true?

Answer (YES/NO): NO